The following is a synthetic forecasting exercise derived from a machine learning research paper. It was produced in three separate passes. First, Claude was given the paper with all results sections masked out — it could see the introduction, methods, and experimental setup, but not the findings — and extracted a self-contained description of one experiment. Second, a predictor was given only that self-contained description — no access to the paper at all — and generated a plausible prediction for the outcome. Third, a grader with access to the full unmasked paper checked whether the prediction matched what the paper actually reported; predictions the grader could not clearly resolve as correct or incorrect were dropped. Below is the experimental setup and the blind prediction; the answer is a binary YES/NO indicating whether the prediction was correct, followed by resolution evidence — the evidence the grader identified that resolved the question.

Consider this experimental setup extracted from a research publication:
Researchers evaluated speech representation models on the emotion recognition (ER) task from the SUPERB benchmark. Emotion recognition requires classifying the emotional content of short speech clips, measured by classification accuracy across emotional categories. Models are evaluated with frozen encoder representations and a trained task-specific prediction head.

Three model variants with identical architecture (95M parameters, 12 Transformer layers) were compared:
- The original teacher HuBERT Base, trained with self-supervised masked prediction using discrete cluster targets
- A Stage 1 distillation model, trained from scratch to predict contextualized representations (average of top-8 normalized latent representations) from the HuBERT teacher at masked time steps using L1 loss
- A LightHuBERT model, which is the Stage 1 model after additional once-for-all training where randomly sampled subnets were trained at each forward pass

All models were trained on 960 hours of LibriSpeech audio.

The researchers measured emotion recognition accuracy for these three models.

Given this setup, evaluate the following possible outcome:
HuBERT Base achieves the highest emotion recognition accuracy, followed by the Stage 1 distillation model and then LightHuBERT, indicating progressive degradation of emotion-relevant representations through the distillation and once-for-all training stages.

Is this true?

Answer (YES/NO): NO